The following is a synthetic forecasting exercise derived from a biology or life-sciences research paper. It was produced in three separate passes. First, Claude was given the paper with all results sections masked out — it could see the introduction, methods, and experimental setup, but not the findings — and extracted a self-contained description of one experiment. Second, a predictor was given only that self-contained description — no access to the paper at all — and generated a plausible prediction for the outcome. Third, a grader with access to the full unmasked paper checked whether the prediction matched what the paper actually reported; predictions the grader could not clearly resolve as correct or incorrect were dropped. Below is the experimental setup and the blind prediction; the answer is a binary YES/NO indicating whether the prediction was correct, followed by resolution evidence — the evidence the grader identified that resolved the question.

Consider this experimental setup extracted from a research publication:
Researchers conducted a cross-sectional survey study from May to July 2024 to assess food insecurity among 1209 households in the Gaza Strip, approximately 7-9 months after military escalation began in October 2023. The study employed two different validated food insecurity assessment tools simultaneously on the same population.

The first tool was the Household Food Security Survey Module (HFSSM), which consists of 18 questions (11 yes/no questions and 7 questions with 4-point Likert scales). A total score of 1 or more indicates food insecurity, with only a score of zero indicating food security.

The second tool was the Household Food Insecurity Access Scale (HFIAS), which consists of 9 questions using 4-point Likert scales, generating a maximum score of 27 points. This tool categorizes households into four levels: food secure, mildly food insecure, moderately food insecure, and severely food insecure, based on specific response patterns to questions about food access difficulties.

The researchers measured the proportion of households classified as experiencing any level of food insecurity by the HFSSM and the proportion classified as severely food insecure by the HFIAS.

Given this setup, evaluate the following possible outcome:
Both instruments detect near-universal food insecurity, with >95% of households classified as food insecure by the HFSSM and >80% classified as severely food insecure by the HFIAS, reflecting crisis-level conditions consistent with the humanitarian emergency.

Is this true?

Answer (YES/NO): YES